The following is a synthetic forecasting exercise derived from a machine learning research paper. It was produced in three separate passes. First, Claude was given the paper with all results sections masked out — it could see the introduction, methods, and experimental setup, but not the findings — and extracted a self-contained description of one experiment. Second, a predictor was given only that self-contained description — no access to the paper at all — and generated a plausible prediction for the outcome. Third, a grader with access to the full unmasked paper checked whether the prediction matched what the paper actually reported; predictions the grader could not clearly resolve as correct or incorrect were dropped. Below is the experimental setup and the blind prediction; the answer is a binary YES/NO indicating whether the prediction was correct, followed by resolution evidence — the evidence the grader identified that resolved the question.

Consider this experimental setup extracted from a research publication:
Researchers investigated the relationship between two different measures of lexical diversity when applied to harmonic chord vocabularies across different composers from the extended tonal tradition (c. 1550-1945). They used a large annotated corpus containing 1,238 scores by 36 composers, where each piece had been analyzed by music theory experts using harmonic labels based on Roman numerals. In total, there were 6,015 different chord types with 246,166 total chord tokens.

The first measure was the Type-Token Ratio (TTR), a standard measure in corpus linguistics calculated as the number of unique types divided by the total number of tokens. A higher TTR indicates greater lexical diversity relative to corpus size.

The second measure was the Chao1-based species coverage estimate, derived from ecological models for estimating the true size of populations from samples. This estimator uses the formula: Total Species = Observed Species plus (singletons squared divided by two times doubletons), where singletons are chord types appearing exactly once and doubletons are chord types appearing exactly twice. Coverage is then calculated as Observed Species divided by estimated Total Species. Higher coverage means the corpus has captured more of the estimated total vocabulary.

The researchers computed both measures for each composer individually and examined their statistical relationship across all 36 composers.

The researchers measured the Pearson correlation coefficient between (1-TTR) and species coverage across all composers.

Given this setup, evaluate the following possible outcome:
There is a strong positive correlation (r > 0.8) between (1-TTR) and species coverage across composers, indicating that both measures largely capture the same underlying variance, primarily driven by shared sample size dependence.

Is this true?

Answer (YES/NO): NO